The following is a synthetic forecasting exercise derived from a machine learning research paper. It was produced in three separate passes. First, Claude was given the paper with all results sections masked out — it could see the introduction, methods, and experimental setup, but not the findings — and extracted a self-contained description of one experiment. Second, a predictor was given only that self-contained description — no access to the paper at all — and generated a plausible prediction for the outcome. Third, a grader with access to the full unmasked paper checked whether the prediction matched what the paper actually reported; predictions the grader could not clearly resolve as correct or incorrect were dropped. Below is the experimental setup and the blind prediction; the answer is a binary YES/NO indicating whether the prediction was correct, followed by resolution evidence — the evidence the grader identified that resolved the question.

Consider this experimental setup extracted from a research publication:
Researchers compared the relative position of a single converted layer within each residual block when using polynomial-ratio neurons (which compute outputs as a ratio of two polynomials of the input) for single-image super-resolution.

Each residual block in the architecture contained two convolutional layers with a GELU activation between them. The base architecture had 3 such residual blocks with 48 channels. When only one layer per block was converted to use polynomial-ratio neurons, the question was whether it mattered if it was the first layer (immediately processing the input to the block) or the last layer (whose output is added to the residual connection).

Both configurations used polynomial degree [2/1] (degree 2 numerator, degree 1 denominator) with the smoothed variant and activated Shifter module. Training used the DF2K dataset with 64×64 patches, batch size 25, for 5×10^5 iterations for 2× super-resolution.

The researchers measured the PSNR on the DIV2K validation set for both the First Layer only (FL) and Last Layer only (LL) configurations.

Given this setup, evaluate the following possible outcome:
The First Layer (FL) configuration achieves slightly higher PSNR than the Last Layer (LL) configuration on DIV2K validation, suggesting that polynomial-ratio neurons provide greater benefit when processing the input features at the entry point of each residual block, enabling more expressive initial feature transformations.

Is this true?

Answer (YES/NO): NO